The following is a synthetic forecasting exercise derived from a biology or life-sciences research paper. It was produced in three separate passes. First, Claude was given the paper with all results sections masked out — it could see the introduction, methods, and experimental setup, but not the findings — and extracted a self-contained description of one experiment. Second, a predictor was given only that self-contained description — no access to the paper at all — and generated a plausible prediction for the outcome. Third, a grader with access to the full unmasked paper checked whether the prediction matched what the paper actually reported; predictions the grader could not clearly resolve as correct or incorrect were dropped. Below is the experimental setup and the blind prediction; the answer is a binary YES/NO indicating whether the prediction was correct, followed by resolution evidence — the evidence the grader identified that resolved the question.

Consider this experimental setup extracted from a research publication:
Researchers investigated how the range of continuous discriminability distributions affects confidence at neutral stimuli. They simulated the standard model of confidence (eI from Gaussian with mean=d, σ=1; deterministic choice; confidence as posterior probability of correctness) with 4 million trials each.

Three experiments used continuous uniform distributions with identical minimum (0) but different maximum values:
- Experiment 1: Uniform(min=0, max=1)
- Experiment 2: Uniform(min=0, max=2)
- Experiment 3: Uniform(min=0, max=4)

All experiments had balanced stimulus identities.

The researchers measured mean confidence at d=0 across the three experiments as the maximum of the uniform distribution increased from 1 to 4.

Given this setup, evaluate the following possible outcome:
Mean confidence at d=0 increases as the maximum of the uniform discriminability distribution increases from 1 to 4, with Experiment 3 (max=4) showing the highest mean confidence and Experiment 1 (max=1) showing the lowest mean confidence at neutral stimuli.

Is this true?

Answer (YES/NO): YES